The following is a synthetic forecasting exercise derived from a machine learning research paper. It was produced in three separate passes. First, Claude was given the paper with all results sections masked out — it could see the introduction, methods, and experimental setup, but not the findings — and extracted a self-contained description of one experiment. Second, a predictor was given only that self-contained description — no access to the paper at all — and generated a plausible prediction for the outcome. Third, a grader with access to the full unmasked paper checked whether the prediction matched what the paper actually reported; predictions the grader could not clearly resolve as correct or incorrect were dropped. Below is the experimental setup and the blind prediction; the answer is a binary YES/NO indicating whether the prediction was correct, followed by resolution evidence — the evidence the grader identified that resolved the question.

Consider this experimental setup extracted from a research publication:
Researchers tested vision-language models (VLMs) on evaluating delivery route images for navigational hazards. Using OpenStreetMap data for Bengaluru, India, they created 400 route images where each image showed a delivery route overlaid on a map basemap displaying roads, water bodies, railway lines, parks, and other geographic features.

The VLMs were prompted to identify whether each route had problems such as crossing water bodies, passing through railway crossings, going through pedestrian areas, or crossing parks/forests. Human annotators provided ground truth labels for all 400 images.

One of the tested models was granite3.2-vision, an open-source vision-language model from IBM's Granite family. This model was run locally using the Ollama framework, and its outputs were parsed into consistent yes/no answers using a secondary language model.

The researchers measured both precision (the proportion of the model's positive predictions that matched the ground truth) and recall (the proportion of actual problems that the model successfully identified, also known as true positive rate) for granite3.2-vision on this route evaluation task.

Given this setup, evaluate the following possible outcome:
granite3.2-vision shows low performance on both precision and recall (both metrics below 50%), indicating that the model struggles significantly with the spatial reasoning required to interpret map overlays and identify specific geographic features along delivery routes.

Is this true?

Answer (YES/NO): NO